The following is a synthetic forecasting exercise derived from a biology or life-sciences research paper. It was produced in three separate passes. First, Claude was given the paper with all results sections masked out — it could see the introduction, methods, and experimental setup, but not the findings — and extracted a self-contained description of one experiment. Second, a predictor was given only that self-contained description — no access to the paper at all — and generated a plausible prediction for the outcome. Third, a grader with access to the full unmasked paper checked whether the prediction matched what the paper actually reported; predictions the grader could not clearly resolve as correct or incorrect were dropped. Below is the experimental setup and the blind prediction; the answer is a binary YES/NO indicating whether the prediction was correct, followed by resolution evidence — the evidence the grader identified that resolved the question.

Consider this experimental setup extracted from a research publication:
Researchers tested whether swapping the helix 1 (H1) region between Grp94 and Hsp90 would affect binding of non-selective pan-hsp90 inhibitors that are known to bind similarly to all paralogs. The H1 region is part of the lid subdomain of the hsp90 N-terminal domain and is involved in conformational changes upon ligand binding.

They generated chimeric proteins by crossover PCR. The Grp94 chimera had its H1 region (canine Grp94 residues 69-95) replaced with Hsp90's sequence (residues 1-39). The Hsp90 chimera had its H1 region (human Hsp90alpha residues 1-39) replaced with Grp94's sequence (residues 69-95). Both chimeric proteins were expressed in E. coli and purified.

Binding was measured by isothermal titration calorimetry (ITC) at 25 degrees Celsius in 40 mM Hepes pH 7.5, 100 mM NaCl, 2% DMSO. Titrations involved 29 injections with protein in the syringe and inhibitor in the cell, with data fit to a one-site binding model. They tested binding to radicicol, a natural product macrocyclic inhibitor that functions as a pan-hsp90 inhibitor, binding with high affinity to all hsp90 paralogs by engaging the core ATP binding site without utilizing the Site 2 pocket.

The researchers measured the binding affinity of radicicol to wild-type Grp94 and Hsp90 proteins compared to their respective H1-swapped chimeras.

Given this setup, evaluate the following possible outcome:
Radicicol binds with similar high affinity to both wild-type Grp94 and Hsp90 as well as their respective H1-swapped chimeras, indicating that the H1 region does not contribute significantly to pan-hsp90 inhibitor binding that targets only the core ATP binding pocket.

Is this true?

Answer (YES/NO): YES